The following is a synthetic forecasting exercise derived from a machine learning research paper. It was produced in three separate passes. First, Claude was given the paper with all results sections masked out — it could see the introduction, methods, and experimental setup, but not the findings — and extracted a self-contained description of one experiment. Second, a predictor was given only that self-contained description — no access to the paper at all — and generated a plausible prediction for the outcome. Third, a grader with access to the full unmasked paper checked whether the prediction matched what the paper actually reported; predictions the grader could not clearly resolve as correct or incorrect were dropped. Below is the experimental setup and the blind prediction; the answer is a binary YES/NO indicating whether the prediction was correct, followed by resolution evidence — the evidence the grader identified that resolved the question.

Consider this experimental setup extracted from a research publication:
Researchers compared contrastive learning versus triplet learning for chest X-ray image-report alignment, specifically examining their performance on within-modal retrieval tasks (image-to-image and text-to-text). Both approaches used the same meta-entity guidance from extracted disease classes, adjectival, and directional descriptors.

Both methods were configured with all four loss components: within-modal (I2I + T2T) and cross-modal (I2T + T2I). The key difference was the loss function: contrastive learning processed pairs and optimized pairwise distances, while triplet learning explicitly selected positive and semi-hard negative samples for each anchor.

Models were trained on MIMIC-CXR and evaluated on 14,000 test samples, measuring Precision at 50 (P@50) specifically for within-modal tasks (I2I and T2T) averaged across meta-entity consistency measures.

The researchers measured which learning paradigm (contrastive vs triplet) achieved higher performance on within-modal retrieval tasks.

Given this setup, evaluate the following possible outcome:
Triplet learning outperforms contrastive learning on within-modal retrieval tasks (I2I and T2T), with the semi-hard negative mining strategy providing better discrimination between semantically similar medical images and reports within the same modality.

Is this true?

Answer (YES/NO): YES